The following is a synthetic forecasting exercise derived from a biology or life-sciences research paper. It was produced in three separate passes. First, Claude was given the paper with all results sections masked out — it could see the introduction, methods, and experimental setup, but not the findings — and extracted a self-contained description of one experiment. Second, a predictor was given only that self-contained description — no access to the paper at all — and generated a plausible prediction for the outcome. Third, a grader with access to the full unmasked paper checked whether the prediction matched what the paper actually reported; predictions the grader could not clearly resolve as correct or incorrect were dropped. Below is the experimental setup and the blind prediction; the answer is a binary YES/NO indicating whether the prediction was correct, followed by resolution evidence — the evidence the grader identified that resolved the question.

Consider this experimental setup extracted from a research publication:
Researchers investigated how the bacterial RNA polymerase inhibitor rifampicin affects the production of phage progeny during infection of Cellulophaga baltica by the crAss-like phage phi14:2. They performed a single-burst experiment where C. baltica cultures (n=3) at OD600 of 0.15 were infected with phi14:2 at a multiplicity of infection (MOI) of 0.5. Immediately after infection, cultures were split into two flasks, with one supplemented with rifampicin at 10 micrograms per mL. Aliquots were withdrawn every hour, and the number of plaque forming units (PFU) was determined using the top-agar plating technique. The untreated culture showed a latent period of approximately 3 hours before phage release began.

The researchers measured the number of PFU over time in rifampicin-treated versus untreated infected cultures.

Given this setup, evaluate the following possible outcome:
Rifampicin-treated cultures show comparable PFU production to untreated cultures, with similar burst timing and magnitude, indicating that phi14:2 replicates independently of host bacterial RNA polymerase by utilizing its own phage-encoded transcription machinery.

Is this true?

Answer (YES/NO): NO